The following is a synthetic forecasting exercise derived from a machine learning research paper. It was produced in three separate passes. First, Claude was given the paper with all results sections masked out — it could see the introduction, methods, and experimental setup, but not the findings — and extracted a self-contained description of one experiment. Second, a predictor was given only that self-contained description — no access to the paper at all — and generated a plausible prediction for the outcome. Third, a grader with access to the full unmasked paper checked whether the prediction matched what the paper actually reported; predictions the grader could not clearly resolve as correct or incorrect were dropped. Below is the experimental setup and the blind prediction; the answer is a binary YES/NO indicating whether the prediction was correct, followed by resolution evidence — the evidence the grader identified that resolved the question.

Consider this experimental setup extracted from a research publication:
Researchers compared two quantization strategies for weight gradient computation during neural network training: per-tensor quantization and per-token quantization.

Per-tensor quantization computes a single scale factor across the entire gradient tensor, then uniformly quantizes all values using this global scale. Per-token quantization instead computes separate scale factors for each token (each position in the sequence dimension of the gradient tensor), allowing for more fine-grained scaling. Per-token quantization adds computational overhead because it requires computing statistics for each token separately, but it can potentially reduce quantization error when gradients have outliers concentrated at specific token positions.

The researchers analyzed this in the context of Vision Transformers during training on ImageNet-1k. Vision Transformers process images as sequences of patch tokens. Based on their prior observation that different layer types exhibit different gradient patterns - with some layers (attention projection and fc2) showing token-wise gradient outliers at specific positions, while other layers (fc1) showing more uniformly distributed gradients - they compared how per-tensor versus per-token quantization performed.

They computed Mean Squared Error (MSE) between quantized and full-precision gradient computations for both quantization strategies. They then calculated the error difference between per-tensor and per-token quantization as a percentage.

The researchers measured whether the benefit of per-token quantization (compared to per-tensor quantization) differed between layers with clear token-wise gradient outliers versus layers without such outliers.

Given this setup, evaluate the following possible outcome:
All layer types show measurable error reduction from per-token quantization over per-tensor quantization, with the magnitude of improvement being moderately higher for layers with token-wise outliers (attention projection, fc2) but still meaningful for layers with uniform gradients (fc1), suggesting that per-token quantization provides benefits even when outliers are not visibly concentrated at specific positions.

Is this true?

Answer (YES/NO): NO